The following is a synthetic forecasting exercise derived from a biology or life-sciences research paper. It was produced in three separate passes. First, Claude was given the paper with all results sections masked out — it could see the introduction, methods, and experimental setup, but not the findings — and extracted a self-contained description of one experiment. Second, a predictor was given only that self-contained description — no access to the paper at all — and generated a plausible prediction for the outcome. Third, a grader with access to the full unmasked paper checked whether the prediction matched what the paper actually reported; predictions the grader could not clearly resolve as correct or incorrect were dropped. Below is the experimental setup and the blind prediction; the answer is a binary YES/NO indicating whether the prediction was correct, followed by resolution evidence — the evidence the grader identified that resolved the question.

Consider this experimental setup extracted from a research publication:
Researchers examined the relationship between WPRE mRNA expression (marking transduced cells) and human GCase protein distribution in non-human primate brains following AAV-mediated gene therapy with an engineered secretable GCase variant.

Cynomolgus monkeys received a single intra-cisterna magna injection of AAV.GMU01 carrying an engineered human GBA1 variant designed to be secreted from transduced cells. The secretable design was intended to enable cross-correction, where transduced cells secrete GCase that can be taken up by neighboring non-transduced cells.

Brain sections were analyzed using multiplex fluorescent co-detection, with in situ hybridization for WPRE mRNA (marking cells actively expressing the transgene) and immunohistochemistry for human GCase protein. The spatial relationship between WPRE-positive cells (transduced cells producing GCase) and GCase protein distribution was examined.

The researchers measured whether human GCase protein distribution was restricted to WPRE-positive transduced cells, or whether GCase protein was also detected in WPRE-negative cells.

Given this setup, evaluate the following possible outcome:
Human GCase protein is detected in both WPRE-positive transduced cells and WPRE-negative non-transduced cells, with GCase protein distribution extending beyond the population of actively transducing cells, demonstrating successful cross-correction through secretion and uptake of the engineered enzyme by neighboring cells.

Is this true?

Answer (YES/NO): YES